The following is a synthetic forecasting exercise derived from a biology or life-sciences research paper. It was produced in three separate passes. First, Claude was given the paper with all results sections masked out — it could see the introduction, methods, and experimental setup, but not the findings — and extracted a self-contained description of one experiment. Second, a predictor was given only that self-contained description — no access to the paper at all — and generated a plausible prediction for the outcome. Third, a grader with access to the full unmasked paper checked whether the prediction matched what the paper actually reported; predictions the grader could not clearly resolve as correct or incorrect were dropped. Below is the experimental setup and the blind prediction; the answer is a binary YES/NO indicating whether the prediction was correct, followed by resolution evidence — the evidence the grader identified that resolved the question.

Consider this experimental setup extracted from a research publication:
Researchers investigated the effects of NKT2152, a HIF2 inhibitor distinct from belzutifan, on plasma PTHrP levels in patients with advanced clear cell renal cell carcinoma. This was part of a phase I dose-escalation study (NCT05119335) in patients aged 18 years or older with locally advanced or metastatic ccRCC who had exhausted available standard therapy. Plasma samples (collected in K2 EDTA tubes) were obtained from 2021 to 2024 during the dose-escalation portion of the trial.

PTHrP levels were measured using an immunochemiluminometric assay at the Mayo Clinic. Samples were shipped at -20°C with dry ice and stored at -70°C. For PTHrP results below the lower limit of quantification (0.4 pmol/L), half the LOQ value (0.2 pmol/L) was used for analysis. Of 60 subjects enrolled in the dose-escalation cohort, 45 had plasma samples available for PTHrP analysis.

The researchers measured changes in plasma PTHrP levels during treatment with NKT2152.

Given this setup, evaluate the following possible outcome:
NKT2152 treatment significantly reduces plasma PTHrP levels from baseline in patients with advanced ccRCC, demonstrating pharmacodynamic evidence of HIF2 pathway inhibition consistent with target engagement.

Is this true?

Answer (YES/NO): YES